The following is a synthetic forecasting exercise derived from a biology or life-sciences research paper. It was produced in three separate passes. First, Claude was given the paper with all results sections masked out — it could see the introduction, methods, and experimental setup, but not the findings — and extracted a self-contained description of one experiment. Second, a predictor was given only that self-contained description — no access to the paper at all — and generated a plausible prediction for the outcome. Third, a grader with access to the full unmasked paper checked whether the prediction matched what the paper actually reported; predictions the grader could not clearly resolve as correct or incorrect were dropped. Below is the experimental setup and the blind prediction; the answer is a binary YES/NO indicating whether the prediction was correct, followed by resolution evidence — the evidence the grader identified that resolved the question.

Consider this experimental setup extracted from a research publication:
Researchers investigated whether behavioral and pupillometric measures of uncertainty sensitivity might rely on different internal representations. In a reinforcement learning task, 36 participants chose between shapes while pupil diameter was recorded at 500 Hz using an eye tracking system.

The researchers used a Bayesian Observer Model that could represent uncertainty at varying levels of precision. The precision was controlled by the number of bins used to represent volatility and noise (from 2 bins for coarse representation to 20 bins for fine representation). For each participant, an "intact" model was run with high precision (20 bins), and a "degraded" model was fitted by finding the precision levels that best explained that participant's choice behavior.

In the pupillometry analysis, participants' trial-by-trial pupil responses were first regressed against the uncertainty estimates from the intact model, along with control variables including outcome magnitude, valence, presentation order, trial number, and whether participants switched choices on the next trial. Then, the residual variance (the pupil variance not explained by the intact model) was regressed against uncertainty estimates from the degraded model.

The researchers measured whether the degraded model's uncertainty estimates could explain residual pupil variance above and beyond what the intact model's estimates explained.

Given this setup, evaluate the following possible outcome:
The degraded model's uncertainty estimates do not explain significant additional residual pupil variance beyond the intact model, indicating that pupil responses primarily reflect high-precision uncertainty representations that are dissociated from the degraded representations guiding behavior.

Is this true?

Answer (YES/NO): NO